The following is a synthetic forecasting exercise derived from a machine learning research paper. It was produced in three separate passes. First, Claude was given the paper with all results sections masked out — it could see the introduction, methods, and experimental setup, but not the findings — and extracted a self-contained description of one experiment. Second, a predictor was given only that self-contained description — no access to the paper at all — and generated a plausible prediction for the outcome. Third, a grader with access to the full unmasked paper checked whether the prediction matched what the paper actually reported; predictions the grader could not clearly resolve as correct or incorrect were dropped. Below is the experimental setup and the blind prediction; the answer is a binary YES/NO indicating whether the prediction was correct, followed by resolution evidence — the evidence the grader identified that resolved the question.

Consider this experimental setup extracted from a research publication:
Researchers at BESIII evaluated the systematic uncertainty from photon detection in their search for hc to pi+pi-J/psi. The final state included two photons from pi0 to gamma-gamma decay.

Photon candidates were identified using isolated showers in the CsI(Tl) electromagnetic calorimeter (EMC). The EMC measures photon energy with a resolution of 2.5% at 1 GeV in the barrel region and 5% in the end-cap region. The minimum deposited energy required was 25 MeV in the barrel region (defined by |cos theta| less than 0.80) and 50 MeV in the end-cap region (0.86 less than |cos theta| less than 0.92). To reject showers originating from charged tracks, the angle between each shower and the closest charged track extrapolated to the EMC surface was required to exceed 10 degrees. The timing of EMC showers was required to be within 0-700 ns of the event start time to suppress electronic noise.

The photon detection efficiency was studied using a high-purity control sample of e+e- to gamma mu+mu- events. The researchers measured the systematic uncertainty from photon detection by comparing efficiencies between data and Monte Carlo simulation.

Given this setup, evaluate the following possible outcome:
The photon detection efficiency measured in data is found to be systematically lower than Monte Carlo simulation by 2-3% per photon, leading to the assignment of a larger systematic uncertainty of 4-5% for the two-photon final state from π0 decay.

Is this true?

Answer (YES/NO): NO